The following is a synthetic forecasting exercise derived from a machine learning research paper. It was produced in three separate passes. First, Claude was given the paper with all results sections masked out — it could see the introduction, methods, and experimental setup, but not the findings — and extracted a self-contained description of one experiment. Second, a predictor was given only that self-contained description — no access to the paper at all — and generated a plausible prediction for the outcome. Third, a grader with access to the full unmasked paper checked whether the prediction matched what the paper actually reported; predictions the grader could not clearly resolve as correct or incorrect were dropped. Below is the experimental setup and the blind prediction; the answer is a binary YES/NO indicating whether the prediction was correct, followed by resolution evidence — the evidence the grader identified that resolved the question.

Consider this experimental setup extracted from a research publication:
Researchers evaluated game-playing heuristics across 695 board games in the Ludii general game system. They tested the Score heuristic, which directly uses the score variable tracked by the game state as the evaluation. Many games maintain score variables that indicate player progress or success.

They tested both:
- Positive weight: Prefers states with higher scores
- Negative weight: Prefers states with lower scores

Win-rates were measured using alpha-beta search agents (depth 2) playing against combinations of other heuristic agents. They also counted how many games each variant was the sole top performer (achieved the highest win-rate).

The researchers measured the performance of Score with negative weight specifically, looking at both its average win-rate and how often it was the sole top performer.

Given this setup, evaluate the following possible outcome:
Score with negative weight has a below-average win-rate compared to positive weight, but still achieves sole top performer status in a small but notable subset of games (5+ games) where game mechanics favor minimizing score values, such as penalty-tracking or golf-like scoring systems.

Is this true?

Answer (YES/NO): NO